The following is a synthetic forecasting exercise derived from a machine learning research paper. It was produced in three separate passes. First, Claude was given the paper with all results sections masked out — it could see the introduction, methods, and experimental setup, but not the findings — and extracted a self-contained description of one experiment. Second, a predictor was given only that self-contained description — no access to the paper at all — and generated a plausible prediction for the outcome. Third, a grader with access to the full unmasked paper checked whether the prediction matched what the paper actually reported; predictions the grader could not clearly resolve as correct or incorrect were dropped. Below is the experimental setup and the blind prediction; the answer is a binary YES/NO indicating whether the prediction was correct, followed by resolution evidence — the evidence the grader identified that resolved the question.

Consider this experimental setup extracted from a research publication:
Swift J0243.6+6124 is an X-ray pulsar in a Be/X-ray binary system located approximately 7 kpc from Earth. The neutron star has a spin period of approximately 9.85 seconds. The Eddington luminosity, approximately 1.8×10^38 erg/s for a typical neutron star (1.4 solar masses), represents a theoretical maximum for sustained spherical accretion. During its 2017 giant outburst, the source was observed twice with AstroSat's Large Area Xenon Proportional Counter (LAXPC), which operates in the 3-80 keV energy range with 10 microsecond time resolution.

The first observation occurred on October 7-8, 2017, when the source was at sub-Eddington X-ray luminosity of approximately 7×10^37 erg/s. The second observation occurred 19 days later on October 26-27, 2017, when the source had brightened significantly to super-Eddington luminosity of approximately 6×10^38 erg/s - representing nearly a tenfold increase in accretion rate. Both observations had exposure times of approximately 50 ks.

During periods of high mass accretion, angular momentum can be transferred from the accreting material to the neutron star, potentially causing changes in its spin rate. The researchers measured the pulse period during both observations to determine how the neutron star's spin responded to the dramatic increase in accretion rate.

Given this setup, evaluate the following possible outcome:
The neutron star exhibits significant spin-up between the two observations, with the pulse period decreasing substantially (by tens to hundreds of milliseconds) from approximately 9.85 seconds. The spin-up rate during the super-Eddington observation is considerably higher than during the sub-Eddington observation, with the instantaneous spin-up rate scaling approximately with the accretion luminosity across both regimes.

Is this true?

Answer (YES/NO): NO